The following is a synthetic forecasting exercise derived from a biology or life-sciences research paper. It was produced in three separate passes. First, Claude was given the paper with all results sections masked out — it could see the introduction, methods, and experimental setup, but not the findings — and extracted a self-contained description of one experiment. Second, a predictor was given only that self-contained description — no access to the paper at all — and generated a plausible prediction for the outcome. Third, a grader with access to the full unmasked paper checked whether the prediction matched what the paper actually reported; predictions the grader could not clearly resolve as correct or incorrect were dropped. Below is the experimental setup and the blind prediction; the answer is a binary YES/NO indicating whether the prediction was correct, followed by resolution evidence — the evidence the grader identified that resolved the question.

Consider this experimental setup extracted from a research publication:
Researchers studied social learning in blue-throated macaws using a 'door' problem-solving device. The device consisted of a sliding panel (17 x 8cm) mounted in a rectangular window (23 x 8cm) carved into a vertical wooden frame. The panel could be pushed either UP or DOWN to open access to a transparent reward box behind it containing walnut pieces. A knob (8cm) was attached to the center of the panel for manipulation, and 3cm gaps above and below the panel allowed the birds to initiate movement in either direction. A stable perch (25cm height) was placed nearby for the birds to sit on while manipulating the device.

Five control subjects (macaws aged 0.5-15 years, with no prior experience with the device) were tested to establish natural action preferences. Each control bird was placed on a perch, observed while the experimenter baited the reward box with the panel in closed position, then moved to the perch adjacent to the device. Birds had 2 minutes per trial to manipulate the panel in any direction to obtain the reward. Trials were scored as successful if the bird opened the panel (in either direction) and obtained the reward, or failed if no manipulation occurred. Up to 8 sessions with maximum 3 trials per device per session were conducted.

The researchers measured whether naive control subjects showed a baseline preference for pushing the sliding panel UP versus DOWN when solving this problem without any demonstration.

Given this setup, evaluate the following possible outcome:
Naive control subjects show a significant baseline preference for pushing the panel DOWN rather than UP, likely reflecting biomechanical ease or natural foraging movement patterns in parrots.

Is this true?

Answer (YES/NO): YES